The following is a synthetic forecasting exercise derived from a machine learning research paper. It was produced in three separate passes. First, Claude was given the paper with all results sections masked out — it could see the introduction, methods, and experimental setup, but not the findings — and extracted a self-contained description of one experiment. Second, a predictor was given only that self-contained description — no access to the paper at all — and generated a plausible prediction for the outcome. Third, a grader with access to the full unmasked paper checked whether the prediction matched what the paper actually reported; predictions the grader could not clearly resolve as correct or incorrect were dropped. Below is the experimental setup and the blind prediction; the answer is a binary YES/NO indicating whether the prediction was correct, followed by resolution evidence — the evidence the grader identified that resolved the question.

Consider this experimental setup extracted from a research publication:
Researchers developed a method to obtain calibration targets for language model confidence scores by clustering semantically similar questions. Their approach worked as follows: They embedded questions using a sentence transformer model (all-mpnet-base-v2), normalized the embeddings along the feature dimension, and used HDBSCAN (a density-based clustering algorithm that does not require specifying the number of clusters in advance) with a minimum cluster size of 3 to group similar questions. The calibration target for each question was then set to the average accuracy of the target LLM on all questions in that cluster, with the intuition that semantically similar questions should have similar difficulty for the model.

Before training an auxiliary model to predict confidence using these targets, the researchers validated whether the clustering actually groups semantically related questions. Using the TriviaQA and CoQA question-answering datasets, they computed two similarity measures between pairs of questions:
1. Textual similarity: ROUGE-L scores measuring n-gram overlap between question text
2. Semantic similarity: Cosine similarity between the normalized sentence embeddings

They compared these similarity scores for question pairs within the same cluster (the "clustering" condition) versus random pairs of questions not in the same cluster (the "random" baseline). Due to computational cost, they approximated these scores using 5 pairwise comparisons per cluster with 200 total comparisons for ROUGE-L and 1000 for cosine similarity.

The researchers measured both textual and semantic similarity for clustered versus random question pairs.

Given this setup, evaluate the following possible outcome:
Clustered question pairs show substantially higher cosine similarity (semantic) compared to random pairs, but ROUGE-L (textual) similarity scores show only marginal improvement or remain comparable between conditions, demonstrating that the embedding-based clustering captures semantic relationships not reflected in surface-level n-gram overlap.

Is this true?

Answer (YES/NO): NO